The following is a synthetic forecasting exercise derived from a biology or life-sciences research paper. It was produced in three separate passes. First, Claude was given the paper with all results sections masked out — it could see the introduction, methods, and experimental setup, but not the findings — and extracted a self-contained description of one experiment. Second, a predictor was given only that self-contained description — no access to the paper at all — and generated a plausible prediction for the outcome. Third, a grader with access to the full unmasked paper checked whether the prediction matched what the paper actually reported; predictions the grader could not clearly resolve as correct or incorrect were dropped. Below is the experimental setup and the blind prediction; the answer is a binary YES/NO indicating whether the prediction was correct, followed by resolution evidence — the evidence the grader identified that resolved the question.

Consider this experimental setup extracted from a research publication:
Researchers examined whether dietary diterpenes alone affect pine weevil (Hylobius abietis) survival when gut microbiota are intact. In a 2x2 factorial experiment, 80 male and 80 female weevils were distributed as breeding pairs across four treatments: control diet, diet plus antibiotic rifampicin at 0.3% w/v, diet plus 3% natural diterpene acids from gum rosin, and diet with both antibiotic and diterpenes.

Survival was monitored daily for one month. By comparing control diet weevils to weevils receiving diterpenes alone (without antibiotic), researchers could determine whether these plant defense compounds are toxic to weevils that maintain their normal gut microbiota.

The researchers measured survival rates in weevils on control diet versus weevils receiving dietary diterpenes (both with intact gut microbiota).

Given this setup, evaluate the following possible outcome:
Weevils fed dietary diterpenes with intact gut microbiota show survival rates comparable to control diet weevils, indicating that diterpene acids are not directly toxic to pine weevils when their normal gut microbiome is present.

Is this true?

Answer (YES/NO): YES